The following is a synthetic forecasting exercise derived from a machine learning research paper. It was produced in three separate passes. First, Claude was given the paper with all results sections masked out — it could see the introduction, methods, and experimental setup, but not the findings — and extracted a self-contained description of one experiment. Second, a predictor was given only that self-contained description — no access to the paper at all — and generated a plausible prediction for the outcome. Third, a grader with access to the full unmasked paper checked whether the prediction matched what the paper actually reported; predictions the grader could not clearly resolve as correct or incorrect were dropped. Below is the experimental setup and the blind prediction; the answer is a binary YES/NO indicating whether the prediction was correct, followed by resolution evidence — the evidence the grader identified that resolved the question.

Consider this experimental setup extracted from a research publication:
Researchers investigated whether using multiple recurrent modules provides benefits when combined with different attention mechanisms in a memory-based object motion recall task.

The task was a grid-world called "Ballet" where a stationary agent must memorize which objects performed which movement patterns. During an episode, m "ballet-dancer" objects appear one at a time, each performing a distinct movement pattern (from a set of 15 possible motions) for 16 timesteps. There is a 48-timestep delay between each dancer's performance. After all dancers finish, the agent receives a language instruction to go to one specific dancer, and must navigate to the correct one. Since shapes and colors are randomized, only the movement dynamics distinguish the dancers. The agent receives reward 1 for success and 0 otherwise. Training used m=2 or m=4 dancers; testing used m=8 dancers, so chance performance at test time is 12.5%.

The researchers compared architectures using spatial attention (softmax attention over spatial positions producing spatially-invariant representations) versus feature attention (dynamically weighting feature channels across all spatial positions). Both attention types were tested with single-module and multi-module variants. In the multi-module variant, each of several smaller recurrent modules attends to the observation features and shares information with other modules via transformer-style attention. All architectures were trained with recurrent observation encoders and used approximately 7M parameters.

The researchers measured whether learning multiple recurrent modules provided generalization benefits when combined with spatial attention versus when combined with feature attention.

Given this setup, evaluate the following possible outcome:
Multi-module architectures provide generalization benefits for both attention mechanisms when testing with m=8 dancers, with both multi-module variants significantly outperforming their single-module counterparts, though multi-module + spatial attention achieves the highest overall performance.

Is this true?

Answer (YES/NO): NO